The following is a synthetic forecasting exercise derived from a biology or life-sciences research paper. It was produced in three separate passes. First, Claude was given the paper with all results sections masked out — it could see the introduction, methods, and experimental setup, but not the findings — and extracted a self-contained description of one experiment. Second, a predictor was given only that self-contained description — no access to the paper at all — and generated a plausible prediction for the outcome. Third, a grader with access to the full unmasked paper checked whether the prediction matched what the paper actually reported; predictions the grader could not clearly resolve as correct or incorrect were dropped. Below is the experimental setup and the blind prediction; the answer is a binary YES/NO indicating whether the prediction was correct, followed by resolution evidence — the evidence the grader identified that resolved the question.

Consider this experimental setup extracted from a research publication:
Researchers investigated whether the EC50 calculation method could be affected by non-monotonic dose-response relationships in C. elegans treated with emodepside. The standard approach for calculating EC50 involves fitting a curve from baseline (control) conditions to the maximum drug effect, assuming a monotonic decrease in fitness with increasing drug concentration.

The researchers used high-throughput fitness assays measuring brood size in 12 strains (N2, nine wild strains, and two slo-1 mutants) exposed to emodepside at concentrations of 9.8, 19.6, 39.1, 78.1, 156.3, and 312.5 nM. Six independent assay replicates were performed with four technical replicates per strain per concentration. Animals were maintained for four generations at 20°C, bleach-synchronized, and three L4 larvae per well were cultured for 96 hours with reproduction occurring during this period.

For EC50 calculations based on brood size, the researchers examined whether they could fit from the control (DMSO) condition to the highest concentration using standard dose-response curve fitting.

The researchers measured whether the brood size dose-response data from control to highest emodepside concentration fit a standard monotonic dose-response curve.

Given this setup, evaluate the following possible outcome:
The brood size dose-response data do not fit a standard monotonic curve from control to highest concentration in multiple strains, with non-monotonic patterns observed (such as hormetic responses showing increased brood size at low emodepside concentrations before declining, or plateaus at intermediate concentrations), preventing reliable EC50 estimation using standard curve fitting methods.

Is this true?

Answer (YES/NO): YES